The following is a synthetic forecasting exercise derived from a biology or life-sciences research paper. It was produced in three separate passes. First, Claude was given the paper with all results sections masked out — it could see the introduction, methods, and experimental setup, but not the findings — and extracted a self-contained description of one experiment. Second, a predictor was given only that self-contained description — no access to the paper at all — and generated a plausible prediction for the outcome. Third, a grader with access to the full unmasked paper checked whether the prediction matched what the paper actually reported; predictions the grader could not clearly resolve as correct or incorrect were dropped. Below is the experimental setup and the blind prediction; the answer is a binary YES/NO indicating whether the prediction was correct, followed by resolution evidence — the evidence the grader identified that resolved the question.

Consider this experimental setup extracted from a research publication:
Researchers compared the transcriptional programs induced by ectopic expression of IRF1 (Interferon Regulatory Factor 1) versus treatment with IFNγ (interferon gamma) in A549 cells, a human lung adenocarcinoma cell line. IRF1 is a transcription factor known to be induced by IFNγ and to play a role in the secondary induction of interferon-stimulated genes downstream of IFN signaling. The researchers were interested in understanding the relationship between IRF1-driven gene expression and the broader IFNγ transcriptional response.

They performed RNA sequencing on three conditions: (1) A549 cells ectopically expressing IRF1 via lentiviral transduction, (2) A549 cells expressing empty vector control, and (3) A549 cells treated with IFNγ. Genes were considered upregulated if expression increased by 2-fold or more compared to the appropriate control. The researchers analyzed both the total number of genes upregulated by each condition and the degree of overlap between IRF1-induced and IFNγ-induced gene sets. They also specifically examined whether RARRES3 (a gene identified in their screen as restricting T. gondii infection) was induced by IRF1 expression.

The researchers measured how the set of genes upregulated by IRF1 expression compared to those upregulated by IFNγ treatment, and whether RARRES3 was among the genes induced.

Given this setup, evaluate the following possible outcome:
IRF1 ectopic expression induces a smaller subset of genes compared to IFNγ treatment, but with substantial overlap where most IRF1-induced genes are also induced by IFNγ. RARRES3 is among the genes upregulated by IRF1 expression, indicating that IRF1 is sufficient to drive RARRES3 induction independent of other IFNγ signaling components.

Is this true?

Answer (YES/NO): YES